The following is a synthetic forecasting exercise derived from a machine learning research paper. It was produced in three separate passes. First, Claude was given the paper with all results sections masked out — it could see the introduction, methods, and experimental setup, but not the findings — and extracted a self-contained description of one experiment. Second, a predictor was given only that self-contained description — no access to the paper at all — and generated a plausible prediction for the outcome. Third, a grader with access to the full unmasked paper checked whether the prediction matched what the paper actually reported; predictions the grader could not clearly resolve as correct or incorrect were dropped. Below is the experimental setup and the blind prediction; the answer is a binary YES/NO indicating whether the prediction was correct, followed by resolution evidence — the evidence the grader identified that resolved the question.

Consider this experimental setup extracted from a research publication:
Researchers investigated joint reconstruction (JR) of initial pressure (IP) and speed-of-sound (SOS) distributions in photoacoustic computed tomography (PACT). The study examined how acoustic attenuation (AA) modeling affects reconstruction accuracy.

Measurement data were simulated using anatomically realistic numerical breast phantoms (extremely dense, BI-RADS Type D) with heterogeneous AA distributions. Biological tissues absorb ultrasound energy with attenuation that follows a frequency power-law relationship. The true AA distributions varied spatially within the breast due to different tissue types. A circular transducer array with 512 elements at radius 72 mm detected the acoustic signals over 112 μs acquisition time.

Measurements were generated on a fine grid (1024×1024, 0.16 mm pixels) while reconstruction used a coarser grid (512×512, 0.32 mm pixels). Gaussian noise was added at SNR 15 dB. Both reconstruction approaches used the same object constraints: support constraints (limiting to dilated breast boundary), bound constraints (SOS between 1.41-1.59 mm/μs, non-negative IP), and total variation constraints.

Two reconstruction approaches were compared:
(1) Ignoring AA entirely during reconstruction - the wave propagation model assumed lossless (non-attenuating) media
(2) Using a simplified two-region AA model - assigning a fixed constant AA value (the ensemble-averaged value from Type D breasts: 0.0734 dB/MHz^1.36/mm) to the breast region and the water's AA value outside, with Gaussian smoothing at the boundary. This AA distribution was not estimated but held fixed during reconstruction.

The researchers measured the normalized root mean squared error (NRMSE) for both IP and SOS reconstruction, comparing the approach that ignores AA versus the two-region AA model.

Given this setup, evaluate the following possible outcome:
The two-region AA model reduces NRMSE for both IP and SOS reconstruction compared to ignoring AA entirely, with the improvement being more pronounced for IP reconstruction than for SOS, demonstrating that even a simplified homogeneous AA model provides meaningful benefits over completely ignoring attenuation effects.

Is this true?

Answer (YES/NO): YES